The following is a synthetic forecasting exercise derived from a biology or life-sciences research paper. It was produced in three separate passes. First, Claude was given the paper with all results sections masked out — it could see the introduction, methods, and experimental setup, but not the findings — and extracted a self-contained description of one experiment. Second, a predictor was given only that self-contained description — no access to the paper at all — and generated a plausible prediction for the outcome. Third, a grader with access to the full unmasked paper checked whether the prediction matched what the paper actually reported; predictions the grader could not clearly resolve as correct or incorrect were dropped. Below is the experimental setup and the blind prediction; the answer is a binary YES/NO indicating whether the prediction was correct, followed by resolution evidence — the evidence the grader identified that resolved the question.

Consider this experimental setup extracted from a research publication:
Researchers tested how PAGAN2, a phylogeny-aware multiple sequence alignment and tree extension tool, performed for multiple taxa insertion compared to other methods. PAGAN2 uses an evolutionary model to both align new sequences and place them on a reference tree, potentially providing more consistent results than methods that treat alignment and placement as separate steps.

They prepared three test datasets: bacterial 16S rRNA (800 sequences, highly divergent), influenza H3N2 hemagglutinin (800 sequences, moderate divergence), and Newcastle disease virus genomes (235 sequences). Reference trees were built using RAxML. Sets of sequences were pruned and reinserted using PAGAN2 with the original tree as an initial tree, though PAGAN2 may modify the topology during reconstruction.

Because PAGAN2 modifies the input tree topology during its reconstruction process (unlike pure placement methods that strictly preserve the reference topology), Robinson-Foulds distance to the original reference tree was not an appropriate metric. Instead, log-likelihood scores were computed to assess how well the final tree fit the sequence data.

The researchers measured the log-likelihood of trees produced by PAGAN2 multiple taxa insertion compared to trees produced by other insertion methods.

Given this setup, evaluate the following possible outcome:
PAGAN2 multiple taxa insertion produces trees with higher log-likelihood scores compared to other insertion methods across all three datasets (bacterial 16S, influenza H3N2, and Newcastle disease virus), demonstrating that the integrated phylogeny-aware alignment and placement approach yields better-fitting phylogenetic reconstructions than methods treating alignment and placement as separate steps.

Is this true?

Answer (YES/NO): NO